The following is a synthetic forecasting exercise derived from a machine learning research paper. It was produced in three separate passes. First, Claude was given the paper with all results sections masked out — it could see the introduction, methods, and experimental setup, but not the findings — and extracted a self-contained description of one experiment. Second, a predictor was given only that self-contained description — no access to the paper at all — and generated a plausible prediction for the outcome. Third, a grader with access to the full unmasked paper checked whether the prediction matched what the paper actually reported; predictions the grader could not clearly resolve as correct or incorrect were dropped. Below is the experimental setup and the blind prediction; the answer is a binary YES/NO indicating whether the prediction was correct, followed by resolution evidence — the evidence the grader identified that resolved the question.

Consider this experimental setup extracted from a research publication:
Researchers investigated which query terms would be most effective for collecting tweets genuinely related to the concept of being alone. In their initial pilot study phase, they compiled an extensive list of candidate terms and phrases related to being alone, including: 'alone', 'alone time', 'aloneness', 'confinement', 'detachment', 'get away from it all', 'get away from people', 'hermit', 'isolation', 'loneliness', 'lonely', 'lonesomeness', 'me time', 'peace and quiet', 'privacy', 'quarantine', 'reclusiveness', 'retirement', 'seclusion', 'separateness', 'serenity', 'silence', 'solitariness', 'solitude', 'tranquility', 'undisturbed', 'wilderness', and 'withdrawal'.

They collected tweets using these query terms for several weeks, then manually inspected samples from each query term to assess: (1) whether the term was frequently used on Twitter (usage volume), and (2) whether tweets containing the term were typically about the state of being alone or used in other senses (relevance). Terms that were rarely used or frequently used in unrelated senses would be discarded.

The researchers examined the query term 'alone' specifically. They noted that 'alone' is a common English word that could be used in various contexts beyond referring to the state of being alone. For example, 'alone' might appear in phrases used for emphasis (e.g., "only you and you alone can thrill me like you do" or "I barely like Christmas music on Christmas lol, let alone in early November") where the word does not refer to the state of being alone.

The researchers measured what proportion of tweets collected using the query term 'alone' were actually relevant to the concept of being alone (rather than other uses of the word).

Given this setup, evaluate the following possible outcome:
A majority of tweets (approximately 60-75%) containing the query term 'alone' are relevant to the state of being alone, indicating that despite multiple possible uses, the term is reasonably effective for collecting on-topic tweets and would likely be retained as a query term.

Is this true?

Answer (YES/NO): NO